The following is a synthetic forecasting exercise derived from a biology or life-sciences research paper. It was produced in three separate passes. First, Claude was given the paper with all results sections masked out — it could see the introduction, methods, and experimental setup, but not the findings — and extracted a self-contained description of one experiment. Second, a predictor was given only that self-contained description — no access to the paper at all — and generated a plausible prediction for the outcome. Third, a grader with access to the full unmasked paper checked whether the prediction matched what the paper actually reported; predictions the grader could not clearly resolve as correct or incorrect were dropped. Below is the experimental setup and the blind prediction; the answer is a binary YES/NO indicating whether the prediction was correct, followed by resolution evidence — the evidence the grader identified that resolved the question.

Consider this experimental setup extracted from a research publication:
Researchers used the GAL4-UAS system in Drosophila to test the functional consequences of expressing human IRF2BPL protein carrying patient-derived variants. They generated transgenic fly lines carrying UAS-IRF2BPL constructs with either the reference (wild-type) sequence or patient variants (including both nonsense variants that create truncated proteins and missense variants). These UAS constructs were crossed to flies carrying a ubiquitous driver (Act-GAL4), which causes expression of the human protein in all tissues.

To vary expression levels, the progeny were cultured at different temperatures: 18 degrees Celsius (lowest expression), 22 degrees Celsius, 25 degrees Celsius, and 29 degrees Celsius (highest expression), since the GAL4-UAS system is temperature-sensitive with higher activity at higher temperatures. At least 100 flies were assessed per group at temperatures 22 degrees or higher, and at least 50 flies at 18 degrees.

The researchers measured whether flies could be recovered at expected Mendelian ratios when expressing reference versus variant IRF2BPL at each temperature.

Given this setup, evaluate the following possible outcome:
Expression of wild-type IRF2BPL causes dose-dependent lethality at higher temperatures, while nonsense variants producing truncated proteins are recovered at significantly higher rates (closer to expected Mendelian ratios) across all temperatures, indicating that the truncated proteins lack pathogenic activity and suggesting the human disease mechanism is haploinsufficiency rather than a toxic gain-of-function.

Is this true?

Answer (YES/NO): YES